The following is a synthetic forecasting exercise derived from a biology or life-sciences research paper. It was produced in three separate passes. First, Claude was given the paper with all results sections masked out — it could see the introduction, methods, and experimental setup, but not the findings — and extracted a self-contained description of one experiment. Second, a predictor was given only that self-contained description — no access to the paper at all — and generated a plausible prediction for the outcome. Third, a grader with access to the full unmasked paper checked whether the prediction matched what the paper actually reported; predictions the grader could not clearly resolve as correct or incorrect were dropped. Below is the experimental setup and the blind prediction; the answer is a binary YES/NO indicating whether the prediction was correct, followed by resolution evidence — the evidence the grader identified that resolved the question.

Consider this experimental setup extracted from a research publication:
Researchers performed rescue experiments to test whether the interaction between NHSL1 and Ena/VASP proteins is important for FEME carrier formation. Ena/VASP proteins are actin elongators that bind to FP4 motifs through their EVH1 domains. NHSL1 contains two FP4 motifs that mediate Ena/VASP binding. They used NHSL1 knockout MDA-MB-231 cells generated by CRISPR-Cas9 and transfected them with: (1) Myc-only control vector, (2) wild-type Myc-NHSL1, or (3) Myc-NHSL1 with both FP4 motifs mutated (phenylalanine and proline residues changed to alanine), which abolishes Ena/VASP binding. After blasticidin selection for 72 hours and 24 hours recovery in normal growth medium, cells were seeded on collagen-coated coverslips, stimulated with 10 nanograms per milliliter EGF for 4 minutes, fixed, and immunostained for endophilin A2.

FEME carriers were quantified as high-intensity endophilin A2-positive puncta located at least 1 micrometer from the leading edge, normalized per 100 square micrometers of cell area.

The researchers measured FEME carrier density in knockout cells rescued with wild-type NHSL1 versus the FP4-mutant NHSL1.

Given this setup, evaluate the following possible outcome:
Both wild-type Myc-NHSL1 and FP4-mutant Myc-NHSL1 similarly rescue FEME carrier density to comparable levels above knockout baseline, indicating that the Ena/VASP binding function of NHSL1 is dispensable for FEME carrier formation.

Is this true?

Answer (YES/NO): NO